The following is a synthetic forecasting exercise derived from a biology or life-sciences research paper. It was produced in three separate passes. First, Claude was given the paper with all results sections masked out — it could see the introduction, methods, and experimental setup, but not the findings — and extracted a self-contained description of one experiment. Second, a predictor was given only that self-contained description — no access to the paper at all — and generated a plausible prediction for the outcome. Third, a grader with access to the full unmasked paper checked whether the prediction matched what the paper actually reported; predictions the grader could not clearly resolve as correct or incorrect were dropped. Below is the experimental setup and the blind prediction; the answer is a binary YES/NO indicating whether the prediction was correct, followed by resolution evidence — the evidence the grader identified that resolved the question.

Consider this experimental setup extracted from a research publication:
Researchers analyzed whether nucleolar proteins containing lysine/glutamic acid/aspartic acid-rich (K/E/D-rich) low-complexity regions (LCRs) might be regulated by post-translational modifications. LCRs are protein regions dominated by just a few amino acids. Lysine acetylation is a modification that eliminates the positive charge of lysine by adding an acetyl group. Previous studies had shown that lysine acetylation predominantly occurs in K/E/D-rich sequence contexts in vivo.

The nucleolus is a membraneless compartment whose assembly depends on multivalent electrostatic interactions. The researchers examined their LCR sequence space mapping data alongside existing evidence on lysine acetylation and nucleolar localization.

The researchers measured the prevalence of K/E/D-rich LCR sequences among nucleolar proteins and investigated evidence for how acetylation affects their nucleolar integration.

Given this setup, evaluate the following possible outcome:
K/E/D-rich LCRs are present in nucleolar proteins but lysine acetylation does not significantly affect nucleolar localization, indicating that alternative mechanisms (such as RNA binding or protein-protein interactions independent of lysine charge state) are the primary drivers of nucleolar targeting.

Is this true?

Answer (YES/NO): NO